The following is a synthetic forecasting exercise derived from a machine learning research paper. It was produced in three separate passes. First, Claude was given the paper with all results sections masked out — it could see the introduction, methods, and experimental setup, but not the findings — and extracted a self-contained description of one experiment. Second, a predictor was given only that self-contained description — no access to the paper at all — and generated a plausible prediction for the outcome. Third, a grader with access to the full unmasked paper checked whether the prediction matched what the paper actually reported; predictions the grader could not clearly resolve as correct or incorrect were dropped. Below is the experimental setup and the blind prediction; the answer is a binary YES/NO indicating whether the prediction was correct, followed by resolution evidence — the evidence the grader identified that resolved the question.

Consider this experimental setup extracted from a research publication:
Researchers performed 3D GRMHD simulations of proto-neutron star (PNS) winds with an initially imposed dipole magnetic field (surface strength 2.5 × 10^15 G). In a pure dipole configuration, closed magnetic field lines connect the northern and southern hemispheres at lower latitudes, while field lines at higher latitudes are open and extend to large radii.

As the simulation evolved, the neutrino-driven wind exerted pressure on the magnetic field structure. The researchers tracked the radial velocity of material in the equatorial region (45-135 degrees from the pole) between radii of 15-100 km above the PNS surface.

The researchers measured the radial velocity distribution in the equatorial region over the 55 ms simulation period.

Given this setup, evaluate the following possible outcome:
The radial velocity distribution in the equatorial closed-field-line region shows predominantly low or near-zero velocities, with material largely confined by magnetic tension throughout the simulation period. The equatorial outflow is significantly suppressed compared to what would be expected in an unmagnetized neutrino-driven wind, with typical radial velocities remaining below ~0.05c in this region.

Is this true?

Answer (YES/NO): YES